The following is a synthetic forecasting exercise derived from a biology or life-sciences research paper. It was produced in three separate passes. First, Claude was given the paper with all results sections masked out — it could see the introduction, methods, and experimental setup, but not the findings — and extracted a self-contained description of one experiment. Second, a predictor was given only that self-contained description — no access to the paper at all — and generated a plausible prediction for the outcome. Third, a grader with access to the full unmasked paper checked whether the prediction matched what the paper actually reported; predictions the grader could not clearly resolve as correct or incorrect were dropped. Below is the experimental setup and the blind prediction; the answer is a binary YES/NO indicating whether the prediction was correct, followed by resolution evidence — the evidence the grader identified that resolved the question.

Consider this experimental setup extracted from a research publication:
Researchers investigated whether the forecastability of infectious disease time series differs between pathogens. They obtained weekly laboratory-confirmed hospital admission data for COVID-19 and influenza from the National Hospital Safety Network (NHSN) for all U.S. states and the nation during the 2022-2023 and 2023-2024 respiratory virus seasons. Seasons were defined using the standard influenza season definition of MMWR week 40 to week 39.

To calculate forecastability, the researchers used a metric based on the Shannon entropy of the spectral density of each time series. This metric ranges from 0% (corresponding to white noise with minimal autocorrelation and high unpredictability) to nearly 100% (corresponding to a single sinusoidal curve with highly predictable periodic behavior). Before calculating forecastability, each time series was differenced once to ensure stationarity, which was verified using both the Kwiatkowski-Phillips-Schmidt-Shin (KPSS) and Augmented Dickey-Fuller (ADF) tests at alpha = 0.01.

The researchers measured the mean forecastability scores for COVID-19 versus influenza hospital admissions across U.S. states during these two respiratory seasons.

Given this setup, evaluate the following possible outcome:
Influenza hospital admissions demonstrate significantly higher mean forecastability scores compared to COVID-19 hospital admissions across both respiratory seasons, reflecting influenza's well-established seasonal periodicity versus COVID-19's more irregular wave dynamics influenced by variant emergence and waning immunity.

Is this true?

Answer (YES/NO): NO